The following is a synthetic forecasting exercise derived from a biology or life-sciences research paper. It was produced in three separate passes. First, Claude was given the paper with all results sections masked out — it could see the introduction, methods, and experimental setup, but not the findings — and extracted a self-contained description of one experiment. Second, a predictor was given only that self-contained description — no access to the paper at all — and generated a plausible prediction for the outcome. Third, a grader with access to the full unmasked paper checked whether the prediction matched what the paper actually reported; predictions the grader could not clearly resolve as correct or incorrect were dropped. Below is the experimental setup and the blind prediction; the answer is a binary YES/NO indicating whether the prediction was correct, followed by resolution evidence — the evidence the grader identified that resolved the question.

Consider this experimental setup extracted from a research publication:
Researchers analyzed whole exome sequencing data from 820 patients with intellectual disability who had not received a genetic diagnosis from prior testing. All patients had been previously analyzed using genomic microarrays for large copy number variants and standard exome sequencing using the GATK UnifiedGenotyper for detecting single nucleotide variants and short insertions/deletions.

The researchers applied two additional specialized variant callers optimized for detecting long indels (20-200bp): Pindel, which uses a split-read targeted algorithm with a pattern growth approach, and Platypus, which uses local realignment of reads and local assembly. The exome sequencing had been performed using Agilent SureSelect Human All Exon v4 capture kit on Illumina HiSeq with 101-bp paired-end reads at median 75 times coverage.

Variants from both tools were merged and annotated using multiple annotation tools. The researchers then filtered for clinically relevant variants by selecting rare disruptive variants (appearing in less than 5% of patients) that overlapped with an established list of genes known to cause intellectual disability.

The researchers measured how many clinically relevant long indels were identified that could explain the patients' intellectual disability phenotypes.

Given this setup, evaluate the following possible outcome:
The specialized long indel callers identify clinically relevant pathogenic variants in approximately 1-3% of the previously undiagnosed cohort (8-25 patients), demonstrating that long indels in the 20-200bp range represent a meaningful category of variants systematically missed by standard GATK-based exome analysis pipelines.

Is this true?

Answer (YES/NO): NO